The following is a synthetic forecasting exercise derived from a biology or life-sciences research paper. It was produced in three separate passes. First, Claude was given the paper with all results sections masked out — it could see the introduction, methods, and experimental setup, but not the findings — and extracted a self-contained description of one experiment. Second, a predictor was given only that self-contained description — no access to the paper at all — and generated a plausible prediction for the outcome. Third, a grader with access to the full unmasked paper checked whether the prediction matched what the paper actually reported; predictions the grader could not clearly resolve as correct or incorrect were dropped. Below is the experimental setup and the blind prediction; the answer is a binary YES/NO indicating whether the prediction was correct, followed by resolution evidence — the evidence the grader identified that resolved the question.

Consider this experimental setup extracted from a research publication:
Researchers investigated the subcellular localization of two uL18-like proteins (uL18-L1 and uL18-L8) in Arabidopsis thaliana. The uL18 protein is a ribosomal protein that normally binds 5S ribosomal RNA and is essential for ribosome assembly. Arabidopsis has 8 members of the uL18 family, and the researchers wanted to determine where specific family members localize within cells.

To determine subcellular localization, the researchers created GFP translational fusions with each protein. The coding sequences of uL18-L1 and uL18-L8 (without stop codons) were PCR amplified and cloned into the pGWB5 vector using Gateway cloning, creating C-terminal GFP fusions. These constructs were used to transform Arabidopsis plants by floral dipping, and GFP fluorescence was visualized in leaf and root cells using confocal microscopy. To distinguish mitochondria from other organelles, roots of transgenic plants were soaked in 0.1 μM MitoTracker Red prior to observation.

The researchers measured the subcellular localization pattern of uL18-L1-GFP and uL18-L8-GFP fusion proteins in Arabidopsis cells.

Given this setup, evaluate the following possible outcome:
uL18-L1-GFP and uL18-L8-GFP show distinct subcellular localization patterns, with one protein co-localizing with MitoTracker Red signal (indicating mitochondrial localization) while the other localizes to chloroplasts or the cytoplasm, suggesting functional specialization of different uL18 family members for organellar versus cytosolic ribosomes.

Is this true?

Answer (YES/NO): NO